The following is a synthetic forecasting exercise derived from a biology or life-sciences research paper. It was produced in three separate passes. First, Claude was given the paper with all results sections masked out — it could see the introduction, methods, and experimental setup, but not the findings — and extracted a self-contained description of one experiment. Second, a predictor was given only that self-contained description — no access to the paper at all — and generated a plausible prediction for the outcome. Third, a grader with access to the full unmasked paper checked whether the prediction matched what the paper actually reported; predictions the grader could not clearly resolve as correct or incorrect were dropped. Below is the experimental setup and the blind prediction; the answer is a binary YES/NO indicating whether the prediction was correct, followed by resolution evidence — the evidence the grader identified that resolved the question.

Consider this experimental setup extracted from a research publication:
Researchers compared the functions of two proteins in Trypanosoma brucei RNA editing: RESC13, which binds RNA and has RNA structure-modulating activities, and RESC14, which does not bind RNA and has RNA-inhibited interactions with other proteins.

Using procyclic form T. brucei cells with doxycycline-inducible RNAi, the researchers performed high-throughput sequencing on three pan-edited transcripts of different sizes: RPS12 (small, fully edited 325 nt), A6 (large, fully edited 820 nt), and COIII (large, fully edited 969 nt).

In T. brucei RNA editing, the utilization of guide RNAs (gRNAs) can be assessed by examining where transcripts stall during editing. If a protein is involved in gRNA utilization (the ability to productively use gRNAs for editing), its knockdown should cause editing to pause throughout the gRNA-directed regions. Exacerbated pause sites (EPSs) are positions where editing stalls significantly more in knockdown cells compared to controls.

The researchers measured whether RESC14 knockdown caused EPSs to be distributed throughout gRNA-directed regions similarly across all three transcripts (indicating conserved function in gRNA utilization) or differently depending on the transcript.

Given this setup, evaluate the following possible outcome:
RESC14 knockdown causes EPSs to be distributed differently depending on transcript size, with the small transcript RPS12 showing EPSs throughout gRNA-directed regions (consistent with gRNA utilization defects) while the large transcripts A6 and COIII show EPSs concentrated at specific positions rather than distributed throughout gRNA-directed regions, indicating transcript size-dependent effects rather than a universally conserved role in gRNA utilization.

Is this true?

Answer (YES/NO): NO